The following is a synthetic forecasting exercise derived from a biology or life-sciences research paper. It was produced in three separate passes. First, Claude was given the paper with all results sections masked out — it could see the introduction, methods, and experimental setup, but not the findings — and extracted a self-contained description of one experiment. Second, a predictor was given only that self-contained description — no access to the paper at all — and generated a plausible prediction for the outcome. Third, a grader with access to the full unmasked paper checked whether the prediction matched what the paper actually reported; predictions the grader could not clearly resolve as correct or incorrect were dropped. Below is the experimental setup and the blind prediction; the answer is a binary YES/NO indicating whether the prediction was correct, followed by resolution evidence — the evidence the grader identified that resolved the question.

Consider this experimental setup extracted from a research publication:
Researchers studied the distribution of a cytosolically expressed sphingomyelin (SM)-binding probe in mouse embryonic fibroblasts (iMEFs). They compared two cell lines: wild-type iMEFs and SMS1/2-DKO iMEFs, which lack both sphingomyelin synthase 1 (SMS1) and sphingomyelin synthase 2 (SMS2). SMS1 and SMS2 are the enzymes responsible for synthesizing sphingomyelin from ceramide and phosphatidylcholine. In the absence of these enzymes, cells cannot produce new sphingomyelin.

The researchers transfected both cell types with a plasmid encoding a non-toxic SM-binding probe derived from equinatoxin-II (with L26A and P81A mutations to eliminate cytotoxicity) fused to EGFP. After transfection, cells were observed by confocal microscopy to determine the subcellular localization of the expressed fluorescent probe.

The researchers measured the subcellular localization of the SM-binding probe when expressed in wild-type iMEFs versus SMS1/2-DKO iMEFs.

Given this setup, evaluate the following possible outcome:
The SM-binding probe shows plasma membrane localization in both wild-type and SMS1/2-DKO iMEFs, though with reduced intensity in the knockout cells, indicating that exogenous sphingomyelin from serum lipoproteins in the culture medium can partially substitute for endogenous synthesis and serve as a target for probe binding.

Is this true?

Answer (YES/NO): NO